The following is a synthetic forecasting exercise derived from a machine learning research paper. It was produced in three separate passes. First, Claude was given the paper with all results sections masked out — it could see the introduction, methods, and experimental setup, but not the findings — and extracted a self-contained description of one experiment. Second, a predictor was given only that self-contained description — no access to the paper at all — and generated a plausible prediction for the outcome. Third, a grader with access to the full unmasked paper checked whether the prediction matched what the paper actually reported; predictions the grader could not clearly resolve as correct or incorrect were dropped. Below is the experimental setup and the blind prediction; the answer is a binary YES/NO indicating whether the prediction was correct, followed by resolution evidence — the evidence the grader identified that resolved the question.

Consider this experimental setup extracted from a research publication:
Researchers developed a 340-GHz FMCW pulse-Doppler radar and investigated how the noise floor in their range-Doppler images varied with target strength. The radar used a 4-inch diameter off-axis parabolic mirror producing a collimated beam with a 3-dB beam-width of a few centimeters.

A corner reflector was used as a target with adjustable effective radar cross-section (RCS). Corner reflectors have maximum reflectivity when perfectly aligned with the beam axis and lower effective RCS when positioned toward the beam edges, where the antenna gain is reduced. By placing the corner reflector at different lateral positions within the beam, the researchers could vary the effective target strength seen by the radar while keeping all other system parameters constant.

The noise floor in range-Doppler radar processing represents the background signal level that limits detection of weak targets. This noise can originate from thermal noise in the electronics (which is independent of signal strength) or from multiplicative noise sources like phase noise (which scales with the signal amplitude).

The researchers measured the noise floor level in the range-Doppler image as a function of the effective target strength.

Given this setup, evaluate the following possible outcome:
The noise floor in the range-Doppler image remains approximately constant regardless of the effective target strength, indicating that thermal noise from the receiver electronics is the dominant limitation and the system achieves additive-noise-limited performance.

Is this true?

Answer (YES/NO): NO